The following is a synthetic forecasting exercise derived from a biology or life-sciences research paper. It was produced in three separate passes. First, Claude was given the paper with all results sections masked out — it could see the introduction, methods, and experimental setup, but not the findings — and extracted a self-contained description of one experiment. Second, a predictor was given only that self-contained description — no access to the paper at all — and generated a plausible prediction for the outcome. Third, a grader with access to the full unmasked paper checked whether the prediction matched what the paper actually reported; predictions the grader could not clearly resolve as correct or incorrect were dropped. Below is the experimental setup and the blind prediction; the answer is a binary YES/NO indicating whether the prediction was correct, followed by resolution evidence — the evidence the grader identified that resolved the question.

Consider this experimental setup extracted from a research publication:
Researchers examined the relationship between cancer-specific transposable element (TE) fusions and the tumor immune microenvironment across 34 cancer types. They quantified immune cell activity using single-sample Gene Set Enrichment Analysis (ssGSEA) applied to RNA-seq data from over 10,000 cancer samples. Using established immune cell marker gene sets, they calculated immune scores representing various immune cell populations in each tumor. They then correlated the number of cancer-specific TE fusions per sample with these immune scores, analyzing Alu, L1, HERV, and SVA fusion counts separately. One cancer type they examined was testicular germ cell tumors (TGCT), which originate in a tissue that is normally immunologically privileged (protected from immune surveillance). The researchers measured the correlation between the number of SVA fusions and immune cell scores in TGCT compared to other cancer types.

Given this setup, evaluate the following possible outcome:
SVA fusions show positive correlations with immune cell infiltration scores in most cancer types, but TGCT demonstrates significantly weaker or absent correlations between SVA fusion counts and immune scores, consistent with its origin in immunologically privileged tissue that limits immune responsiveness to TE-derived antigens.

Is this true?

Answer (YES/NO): NO